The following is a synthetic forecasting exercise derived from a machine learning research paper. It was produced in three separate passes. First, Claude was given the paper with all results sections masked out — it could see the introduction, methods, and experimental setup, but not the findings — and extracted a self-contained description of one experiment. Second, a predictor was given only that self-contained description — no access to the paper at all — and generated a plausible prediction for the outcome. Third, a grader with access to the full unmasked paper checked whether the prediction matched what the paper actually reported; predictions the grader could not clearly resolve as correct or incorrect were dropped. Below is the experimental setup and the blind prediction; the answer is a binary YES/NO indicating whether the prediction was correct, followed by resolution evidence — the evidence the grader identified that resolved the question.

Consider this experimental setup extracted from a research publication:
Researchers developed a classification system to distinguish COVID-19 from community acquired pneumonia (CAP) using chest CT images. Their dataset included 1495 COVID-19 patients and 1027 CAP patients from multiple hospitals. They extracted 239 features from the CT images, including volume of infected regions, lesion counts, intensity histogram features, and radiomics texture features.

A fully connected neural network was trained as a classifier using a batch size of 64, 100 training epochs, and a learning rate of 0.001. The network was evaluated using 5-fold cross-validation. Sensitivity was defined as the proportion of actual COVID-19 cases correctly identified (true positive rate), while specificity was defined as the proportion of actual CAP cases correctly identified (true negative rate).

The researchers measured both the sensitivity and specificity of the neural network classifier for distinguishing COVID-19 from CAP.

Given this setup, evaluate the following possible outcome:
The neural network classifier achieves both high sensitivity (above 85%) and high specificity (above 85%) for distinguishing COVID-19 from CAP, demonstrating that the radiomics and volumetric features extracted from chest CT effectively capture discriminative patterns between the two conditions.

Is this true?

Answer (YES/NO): YES